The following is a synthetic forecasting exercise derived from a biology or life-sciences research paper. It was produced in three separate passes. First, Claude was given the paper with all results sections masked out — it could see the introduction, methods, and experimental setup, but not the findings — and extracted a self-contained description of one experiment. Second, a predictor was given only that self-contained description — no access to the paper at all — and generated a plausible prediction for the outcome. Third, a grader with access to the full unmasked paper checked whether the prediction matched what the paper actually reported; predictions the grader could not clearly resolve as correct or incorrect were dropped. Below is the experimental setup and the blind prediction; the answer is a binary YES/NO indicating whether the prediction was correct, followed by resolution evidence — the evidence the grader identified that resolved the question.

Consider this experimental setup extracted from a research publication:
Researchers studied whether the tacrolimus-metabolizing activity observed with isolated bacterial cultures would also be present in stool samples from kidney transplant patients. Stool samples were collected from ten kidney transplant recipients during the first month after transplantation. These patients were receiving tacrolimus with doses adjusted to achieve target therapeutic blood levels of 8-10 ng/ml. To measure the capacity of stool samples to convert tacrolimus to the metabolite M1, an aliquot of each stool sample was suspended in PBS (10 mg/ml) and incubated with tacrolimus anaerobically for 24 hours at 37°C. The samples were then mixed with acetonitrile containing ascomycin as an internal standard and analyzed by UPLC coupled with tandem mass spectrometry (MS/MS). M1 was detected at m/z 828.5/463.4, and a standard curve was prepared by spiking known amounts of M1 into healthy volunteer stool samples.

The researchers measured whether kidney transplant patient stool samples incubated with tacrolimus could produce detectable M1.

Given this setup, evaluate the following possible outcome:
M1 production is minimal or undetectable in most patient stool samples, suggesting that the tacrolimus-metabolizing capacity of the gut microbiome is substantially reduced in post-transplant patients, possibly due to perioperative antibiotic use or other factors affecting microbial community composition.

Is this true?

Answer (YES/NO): NO